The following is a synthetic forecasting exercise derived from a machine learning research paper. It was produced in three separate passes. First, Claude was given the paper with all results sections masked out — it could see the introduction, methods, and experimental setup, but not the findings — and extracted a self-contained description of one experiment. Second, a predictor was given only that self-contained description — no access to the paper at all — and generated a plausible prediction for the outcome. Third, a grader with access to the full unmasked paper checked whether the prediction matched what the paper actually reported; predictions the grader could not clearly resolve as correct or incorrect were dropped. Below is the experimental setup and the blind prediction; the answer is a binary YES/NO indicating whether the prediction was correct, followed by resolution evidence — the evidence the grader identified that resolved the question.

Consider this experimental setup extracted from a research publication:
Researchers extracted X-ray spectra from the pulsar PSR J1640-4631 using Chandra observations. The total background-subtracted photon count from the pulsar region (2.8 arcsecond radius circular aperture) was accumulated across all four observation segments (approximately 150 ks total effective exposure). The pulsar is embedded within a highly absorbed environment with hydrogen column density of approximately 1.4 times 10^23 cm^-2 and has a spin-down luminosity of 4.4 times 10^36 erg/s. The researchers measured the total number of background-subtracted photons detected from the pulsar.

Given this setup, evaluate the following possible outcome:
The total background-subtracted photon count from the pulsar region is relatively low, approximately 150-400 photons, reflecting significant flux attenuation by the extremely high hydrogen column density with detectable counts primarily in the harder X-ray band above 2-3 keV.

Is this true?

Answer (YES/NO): NO